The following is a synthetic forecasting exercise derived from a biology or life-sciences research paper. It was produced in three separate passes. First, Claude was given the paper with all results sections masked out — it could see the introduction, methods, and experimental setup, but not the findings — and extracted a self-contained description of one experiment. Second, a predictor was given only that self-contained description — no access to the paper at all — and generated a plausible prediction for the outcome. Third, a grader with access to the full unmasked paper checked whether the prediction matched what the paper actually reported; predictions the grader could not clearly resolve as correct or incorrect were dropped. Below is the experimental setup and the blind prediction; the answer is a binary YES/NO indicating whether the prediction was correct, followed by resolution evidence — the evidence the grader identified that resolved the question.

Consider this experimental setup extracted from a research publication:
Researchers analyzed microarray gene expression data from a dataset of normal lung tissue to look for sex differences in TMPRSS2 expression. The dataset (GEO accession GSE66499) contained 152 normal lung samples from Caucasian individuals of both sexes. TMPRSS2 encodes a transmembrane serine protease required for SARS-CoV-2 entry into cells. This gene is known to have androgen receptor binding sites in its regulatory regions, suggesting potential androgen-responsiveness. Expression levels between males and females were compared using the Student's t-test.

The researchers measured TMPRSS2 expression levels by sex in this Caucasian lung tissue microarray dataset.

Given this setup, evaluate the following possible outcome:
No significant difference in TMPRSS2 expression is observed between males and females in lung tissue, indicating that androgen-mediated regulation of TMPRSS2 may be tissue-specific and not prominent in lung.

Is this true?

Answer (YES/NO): NO